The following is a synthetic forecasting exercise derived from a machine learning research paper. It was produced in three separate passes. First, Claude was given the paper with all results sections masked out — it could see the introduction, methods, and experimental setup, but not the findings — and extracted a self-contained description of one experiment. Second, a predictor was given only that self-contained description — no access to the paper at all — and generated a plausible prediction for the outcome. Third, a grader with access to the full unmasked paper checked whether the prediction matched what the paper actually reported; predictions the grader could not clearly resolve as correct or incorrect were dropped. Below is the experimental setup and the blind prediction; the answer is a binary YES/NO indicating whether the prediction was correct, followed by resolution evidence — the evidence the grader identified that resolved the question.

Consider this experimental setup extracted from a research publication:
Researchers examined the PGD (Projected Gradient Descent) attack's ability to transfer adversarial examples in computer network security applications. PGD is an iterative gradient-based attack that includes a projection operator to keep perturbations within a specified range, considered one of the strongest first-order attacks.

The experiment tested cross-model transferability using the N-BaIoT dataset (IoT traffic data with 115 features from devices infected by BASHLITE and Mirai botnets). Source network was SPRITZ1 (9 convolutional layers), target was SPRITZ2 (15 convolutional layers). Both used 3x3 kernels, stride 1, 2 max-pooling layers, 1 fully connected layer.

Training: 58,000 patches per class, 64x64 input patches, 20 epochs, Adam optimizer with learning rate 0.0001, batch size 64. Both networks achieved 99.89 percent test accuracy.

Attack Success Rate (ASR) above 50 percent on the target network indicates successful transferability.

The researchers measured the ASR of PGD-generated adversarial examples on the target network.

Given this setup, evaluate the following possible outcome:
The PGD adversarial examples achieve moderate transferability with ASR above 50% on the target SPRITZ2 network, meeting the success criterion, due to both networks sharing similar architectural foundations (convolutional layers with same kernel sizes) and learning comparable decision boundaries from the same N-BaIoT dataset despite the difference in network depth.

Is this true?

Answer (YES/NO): NO